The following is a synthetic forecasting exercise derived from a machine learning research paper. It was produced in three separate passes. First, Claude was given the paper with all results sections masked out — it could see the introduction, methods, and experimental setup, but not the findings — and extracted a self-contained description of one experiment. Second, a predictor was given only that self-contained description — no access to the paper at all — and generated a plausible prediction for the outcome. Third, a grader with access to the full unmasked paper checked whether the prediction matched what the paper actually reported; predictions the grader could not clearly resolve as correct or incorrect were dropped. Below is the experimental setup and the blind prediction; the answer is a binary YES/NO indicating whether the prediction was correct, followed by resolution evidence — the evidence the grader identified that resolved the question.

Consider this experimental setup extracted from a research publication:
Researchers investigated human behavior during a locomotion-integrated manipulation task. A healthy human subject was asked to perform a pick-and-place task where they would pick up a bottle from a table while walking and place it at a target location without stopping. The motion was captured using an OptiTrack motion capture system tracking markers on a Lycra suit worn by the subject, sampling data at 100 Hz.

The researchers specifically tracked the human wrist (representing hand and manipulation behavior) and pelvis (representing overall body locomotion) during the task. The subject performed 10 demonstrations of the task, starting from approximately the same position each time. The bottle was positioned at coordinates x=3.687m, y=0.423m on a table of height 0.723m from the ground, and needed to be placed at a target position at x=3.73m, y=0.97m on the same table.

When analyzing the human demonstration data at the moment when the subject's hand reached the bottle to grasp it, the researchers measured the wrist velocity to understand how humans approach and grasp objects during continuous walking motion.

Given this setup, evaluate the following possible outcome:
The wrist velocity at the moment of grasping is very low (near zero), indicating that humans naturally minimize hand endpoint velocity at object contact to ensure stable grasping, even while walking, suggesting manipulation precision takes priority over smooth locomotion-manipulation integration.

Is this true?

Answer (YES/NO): NO